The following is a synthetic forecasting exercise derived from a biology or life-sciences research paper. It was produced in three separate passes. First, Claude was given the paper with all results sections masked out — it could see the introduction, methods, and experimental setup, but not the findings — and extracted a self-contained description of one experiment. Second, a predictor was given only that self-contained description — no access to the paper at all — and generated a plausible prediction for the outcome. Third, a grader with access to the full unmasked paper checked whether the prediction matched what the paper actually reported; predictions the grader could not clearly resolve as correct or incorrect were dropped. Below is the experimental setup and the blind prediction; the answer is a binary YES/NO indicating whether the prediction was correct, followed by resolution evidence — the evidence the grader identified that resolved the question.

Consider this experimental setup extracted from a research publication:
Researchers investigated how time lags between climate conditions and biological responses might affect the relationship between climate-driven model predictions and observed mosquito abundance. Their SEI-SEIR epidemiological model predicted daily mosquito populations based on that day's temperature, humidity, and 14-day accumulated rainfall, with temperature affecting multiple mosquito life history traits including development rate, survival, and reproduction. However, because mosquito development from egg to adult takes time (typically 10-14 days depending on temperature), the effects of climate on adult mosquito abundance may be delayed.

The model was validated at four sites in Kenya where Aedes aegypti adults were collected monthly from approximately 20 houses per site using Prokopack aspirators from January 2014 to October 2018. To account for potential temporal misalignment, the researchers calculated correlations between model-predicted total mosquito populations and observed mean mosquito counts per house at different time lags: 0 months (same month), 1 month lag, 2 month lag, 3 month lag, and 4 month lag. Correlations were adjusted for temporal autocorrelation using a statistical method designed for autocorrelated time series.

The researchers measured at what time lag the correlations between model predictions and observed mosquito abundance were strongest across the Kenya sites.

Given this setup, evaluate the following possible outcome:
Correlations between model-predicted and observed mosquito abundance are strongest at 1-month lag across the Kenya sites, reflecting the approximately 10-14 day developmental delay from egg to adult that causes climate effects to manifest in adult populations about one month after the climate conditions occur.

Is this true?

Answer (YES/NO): NO